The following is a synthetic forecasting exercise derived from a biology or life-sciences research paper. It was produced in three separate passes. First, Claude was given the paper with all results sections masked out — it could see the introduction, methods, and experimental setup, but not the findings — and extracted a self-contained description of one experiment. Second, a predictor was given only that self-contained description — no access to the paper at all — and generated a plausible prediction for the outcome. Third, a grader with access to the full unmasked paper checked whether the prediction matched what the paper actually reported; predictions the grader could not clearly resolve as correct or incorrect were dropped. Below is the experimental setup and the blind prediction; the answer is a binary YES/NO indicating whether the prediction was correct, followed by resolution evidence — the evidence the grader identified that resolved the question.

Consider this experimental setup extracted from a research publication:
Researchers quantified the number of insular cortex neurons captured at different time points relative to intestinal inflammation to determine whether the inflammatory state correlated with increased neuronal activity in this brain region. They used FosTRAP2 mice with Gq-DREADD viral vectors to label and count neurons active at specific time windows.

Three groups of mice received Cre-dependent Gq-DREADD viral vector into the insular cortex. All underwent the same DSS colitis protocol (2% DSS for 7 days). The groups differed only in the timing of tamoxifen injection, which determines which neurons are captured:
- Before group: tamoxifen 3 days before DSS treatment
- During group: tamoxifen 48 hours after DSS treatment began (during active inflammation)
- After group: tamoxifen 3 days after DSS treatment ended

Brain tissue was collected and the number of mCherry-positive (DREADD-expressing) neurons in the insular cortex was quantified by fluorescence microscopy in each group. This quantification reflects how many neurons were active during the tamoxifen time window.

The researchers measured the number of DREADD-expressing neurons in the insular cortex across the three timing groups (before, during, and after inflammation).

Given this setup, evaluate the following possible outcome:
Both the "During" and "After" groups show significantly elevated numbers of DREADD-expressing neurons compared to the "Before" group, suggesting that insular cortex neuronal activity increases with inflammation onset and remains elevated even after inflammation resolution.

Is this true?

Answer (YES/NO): NO